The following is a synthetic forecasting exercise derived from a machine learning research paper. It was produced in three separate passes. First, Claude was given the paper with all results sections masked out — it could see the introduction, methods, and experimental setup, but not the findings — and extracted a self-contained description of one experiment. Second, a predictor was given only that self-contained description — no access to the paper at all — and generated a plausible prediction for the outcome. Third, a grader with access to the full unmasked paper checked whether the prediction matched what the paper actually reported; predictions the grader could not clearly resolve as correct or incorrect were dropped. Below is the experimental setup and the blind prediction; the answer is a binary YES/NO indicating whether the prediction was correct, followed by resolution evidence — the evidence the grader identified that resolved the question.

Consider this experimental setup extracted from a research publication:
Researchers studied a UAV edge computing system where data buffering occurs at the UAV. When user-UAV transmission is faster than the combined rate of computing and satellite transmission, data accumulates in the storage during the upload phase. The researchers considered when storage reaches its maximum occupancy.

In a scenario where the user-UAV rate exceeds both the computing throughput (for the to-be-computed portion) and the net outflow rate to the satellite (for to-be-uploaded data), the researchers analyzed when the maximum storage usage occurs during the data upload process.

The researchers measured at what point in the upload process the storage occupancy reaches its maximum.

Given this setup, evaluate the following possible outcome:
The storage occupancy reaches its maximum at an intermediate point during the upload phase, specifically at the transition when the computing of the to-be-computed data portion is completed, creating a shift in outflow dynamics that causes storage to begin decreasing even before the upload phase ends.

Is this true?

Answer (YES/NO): NO